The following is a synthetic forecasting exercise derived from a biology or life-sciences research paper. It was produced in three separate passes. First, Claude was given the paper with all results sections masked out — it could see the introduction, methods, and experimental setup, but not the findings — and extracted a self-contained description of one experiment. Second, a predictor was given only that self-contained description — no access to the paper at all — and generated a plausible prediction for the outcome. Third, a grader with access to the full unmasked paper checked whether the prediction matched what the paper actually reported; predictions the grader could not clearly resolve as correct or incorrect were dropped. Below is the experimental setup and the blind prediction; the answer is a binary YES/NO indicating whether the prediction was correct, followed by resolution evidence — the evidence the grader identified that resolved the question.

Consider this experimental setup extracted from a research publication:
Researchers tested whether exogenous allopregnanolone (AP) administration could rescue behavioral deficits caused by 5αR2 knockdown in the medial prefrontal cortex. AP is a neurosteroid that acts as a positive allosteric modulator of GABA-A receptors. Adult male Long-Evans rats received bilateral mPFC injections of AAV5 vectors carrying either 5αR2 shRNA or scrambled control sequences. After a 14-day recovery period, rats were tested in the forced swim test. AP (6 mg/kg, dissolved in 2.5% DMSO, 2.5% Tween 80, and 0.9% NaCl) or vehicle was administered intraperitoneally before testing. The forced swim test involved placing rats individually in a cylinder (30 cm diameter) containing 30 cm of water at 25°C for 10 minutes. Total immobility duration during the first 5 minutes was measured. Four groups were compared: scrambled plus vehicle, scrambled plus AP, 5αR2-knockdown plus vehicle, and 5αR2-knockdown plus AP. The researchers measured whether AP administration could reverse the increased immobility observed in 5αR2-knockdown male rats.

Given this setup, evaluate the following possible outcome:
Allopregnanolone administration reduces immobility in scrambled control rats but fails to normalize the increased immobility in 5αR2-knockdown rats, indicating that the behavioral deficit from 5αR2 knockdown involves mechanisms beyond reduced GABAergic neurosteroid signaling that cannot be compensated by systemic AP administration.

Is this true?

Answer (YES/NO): NO